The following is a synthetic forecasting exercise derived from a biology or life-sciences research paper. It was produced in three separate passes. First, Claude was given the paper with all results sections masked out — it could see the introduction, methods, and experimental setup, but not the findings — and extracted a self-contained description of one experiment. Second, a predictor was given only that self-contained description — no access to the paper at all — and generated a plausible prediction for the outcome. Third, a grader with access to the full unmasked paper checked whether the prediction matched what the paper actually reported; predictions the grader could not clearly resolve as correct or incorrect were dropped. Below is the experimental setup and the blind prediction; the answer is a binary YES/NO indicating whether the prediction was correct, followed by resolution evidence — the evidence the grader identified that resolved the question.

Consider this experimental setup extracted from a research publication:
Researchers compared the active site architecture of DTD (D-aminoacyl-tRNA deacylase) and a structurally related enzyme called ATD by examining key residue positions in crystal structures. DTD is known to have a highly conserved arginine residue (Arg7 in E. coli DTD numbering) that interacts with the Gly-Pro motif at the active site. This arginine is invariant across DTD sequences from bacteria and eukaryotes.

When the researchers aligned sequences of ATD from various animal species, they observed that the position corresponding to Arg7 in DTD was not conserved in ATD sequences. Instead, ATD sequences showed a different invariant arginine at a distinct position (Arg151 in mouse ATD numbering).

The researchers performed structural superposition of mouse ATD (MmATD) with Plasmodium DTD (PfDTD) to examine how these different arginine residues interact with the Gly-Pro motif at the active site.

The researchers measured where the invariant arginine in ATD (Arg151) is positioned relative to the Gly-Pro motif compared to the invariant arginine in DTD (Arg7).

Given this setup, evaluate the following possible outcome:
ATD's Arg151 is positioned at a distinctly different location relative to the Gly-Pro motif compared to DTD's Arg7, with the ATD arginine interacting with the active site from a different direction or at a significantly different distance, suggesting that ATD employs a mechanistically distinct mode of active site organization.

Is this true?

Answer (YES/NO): YES